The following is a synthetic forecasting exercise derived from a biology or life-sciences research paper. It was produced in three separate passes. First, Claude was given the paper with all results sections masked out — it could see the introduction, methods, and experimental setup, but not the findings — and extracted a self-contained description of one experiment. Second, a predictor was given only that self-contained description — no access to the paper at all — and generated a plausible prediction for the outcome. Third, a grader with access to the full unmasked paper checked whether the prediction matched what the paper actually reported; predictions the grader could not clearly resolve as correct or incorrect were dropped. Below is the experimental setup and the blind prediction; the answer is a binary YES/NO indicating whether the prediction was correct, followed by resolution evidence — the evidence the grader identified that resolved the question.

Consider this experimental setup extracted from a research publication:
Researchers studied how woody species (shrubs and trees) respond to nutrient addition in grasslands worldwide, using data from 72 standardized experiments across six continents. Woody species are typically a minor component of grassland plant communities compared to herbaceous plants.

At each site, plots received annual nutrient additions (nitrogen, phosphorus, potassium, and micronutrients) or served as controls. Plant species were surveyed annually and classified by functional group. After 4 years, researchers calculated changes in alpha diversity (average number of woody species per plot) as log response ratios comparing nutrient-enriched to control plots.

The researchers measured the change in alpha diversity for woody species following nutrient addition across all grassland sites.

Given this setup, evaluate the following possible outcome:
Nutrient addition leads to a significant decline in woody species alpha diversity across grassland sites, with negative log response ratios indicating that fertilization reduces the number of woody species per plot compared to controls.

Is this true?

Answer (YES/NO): YES